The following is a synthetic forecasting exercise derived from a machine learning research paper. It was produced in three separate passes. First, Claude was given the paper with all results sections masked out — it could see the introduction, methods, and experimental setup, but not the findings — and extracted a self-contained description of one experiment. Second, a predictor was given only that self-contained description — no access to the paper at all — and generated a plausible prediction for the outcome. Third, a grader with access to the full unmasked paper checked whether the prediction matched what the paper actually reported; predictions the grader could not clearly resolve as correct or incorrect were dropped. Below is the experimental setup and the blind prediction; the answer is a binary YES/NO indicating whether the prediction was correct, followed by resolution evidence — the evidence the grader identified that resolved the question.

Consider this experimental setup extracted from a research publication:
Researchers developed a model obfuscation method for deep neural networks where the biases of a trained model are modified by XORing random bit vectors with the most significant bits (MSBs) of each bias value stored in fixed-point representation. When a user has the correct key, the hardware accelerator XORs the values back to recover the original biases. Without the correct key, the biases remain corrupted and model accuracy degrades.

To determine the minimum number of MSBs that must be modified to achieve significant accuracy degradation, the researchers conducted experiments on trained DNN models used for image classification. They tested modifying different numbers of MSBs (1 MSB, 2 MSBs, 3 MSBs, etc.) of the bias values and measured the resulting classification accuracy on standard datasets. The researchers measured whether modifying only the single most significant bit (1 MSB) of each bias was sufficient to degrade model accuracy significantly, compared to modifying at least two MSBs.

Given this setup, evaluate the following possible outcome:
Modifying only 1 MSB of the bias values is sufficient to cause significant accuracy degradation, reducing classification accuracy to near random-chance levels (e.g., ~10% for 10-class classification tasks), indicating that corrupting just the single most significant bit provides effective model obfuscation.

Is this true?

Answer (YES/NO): NO